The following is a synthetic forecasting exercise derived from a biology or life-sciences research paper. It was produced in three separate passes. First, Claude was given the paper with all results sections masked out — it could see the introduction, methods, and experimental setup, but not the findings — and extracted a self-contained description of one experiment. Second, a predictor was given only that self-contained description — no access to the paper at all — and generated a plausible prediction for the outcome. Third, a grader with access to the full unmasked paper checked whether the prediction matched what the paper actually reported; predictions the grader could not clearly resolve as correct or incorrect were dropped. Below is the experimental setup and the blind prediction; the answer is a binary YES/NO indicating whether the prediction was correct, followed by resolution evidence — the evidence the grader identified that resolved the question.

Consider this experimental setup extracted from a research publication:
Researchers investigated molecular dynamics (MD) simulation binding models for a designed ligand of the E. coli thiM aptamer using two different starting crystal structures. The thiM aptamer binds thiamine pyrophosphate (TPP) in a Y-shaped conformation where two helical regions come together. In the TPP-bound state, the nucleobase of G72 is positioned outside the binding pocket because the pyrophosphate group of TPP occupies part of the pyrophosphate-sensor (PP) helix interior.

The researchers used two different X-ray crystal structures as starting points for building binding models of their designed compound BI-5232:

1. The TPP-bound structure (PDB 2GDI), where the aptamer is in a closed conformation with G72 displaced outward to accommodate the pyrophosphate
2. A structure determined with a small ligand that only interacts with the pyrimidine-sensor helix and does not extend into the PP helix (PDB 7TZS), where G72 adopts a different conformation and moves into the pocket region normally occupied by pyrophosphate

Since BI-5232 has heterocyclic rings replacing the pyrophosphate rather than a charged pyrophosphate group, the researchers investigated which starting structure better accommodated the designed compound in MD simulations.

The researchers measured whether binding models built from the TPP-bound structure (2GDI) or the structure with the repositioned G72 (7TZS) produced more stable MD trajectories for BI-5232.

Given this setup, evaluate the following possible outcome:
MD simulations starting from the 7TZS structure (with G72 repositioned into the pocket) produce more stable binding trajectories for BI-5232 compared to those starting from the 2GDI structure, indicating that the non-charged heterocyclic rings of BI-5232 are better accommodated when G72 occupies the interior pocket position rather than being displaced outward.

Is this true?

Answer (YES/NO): YES